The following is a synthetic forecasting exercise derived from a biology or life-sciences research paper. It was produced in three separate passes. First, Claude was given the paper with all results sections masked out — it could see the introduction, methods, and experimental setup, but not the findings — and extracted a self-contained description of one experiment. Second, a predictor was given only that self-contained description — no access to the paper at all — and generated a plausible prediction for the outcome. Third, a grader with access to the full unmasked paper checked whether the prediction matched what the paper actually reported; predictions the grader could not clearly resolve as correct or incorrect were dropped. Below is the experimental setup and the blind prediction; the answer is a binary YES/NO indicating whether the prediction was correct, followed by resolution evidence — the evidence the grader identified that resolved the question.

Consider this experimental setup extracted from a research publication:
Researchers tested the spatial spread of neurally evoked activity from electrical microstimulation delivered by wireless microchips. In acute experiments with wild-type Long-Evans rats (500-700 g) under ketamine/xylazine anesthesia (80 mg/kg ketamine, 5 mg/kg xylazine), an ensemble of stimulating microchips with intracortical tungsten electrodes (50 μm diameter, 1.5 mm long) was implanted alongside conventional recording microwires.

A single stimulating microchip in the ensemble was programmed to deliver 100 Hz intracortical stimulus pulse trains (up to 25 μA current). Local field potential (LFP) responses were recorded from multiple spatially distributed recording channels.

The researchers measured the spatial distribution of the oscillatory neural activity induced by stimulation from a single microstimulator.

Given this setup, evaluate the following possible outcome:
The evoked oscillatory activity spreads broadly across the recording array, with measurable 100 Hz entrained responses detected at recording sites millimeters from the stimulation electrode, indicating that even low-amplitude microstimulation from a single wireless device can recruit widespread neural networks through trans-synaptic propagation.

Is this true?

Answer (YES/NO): NO